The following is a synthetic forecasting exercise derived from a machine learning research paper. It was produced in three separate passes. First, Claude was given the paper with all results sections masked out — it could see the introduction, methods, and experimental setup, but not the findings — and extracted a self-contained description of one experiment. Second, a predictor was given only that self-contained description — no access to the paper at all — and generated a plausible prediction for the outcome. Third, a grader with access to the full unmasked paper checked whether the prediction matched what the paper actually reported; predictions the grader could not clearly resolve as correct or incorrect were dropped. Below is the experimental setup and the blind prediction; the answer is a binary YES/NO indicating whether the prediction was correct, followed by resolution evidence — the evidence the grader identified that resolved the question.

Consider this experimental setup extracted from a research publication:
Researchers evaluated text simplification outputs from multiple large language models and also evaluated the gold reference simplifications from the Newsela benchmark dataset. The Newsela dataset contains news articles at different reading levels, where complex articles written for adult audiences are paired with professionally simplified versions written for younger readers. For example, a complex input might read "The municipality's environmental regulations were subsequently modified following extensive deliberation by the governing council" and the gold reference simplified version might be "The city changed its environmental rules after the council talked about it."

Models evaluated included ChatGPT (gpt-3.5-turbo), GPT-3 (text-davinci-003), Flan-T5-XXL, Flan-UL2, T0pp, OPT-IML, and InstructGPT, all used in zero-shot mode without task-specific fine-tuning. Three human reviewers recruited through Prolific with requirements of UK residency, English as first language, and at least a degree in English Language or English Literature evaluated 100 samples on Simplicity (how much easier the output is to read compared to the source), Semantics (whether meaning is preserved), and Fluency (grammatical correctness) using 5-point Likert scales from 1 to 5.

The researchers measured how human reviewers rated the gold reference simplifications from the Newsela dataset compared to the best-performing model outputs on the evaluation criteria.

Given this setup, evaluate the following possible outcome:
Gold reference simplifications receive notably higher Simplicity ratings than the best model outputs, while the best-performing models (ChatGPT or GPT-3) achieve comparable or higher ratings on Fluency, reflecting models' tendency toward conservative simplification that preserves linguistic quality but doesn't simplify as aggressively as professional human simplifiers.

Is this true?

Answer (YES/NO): NO